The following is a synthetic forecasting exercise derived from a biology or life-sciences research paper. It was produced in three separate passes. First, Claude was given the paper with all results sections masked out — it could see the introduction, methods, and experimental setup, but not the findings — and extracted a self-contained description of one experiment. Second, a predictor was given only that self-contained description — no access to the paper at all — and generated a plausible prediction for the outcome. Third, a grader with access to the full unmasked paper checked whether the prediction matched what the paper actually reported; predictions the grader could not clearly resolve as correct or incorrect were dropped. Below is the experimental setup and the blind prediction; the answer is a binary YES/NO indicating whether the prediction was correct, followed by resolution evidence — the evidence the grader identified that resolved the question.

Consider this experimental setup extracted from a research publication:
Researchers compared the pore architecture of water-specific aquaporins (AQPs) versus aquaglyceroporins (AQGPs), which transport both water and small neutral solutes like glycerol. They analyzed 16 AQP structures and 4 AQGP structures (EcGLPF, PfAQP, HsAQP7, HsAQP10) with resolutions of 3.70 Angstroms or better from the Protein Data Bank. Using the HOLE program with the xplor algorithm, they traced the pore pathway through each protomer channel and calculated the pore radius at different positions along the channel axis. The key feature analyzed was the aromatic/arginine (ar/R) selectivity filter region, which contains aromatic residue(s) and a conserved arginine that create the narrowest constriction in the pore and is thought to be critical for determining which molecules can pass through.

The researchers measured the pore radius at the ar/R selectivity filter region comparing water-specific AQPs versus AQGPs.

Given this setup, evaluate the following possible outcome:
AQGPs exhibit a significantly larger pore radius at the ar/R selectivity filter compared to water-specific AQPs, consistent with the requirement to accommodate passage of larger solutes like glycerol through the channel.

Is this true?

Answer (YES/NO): YES